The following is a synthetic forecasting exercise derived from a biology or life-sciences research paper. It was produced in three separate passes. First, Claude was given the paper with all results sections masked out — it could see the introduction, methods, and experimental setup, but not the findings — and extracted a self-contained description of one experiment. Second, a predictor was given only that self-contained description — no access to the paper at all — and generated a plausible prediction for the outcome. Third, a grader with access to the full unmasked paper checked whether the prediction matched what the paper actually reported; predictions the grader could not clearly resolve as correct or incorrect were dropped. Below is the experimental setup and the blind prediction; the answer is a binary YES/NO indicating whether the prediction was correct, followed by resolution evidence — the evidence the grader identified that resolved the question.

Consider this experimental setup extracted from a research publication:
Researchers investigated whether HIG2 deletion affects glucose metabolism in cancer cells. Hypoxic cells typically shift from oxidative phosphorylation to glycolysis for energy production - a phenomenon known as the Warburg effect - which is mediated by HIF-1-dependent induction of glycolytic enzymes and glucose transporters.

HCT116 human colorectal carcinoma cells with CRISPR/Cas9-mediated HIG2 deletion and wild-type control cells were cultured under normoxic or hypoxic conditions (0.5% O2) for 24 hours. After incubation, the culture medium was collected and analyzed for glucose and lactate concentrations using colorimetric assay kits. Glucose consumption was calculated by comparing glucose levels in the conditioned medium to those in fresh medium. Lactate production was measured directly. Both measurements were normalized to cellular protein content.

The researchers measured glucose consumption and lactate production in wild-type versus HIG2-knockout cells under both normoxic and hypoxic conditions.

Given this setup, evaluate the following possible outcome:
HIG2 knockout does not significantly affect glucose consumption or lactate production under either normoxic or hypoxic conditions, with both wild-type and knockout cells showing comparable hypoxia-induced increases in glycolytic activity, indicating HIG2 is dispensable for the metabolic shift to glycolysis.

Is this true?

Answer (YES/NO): YES